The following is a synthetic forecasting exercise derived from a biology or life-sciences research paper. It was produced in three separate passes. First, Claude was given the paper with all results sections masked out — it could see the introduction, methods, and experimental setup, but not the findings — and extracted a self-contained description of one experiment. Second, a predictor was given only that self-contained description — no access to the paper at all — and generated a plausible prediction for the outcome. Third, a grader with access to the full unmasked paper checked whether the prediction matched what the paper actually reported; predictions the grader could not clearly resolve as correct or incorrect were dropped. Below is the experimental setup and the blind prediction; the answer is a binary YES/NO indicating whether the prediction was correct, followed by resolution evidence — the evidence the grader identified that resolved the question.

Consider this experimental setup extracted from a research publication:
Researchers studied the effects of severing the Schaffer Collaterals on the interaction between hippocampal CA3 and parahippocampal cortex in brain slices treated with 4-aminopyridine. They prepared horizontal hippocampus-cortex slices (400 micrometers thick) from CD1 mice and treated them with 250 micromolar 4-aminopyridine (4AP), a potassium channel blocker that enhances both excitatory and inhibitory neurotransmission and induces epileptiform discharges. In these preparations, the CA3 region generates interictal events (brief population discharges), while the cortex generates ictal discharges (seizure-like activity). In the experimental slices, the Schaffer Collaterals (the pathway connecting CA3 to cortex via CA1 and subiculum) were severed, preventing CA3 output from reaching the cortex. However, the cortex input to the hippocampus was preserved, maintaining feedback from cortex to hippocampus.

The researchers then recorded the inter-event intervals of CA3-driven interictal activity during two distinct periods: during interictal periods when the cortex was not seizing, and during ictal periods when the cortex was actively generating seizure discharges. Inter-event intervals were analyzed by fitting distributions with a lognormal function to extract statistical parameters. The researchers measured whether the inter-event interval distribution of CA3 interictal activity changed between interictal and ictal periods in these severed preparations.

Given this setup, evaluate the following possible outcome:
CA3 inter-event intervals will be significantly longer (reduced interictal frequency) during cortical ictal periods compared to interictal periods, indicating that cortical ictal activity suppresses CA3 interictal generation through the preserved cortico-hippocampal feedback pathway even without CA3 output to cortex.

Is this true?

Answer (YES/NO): NO